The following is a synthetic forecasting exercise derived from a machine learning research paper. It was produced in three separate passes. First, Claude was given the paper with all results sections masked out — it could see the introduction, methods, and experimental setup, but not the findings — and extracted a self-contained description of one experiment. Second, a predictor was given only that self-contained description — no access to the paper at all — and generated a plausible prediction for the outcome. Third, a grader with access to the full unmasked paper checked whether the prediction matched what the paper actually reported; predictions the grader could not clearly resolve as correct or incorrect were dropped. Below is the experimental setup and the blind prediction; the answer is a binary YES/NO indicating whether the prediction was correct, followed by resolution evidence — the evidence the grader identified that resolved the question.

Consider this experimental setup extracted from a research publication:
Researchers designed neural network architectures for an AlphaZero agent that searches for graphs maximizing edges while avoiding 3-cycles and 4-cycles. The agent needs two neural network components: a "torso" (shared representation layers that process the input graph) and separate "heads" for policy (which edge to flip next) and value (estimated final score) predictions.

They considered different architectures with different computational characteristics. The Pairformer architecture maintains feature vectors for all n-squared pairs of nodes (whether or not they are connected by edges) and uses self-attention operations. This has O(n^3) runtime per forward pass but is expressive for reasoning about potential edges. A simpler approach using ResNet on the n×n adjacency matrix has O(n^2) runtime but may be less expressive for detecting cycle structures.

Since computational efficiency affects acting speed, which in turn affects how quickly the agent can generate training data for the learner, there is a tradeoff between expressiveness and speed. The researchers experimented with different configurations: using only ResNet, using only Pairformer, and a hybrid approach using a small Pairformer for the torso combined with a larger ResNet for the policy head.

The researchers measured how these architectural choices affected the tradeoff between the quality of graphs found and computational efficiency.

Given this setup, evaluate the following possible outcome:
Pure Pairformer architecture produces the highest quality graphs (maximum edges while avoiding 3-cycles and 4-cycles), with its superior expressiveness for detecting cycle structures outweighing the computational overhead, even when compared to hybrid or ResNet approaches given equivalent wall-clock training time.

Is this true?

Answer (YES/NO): NO